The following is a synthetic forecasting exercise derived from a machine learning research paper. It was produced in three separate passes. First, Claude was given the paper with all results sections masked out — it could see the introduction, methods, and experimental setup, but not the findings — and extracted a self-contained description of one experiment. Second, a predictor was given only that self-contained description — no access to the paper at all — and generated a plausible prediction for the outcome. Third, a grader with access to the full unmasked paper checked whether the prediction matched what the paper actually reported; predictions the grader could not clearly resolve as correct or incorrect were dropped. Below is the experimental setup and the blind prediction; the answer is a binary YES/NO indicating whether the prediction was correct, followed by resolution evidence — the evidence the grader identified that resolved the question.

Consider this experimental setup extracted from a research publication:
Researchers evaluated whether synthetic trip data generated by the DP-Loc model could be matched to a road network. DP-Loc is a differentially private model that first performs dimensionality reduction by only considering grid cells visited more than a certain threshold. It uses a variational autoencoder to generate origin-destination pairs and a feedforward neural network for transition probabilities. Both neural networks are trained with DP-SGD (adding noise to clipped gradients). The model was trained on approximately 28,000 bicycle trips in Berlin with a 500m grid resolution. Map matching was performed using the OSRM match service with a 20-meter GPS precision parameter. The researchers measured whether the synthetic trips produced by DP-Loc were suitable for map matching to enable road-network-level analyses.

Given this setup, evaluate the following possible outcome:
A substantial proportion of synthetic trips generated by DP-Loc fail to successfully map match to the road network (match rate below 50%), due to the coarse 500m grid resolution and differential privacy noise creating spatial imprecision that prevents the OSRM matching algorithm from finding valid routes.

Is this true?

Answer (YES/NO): NO